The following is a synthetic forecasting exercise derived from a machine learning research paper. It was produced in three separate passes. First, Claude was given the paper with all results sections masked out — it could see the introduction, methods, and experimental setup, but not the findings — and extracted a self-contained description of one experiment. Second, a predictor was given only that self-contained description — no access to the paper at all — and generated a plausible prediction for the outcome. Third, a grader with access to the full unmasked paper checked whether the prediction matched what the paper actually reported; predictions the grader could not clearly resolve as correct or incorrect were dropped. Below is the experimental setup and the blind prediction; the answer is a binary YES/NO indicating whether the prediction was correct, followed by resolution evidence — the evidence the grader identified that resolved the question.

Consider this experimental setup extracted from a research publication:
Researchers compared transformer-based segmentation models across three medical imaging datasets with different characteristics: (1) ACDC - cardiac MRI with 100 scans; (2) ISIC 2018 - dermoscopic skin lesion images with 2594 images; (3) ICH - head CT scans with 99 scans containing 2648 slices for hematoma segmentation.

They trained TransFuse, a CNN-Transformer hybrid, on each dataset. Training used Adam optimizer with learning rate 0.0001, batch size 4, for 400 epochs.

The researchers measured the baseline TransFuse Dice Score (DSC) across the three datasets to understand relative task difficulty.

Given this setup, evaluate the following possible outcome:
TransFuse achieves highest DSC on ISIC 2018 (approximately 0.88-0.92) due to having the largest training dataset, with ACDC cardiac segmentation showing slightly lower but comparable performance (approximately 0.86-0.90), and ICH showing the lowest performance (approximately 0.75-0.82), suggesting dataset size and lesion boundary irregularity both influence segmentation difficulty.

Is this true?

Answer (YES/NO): YES